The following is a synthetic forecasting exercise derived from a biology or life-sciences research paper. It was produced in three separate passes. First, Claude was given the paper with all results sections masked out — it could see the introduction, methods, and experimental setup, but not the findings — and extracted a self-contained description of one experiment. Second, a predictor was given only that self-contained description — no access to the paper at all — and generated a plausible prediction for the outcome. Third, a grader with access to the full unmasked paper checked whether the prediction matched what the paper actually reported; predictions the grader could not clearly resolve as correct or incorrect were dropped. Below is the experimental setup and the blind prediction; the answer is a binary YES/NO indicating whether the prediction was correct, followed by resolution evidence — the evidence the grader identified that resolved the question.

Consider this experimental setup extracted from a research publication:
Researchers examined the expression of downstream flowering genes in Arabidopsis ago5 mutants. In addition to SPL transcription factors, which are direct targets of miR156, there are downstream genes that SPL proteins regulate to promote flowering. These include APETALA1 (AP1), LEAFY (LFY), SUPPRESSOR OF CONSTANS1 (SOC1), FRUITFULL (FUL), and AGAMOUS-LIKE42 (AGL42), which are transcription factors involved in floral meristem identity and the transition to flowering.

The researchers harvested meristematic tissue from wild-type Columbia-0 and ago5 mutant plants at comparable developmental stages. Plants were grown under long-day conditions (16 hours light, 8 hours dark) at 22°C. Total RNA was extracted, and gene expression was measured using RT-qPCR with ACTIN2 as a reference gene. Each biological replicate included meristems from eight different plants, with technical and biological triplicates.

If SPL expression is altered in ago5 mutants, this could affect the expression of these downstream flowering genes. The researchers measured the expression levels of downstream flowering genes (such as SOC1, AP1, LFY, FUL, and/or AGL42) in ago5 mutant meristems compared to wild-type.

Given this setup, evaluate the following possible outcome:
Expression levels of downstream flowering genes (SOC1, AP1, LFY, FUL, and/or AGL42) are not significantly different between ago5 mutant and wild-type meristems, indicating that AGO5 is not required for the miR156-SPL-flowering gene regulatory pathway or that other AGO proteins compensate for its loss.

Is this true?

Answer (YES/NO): NO